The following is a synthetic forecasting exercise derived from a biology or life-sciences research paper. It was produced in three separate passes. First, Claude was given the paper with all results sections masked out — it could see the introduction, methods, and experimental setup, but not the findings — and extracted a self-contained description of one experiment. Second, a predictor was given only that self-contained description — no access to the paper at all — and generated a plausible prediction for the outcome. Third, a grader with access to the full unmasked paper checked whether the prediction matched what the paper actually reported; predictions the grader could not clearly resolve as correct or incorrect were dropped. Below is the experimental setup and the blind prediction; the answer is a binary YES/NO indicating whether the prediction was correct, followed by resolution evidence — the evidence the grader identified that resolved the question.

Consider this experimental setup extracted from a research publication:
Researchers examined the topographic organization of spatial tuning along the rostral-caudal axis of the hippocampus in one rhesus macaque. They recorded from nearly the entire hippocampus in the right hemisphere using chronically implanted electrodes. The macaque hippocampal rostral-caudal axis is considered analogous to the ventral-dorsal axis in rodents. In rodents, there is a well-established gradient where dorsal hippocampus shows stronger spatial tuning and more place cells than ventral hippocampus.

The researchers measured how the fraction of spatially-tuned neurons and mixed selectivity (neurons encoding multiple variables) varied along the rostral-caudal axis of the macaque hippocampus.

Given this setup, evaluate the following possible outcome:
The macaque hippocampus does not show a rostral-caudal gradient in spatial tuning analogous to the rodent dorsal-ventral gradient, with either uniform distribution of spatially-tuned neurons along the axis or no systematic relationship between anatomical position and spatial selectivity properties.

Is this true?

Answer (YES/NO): NO